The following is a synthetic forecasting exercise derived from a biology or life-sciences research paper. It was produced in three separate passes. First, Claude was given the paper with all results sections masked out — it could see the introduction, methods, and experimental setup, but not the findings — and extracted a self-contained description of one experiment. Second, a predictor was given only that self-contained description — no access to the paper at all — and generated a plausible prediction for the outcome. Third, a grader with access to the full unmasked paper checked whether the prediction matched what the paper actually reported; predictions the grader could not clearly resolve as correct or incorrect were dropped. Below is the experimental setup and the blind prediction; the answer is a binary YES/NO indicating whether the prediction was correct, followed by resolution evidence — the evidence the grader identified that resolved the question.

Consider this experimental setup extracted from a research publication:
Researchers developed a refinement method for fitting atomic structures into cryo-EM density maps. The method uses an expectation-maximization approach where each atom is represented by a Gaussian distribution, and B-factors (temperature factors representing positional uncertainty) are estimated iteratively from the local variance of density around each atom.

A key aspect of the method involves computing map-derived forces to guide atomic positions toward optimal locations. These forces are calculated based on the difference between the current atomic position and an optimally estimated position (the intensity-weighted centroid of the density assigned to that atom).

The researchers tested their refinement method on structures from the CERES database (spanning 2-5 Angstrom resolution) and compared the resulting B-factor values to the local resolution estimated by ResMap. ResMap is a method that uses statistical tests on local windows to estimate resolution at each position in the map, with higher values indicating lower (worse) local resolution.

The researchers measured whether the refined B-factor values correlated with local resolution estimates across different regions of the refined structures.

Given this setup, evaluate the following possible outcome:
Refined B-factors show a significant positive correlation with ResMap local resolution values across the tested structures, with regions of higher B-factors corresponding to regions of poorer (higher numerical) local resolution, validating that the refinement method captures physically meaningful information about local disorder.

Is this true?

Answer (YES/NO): YES